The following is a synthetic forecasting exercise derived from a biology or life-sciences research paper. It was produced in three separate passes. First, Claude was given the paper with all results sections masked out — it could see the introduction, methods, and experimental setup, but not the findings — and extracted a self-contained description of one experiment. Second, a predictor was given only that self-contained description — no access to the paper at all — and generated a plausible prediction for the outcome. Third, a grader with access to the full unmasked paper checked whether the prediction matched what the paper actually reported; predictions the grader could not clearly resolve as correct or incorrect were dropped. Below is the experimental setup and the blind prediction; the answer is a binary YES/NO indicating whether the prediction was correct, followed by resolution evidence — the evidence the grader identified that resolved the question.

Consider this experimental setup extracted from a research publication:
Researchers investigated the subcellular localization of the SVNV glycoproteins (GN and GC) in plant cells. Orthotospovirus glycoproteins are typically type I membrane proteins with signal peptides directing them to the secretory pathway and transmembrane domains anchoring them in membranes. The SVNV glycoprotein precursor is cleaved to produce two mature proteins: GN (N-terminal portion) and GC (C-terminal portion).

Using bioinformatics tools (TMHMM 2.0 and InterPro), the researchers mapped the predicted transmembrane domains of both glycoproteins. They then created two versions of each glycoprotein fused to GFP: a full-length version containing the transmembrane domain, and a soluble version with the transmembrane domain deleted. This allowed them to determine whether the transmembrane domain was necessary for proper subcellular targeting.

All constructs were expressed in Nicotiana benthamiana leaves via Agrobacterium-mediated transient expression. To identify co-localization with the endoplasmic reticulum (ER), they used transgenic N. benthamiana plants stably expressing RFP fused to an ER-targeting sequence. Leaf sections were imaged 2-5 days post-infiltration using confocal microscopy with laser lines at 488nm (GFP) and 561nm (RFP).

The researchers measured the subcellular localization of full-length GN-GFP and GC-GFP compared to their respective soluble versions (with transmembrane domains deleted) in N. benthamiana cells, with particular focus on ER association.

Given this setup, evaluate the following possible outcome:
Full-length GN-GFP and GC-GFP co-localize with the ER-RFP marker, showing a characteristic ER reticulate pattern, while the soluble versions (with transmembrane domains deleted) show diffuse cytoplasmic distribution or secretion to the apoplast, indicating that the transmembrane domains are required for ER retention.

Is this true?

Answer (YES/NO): NO